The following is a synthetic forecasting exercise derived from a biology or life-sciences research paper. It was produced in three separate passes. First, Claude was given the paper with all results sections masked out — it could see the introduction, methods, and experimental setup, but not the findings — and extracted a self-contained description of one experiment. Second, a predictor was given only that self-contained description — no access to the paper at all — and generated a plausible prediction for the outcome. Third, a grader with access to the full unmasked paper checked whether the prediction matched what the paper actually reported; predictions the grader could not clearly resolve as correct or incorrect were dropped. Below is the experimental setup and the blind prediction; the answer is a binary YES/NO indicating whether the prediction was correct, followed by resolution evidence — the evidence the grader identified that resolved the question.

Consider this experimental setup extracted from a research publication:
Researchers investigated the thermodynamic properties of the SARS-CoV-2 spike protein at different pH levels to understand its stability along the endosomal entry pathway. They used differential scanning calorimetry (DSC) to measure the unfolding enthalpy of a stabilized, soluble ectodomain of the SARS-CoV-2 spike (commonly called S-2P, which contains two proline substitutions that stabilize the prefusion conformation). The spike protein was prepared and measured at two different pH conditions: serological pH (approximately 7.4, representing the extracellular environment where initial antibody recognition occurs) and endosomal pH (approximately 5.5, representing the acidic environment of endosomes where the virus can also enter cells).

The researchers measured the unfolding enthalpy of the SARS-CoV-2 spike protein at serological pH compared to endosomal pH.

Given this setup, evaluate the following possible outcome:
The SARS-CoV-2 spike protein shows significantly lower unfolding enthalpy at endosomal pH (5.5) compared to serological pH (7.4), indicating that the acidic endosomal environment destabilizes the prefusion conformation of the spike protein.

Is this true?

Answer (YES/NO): NO